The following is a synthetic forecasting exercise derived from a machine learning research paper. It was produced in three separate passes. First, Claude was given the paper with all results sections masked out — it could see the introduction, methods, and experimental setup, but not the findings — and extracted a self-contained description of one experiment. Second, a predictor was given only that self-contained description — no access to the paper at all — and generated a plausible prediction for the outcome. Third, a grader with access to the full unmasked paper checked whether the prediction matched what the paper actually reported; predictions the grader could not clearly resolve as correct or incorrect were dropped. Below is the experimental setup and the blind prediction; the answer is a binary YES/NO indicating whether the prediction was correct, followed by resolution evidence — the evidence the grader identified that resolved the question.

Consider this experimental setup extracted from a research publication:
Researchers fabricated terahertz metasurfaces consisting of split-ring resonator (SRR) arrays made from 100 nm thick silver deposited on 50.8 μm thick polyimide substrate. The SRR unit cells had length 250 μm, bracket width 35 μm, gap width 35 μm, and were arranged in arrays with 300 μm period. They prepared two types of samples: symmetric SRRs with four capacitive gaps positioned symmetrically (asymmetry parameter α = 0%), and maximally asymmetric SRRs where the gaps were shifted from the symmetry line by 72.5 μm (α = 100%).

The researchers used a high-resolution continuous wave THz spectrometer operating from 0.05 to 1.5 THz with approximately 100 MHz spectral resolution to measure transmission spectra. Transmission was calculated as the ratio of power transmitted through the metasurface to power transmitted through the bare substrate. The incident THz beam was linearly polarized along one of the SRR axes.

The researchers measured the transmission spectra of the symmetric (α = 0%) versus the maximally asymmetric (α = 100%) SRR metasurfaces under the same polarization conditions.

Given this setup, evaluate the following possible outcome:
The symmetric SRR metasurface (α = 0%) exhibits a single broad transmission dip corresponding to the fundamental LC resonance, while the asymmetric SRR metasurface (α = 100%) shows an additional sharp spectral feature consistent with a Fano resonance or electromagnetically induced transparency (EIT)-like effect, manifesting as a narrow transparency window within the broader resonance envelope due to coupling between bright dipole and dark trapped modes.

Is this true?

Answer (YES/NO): NO